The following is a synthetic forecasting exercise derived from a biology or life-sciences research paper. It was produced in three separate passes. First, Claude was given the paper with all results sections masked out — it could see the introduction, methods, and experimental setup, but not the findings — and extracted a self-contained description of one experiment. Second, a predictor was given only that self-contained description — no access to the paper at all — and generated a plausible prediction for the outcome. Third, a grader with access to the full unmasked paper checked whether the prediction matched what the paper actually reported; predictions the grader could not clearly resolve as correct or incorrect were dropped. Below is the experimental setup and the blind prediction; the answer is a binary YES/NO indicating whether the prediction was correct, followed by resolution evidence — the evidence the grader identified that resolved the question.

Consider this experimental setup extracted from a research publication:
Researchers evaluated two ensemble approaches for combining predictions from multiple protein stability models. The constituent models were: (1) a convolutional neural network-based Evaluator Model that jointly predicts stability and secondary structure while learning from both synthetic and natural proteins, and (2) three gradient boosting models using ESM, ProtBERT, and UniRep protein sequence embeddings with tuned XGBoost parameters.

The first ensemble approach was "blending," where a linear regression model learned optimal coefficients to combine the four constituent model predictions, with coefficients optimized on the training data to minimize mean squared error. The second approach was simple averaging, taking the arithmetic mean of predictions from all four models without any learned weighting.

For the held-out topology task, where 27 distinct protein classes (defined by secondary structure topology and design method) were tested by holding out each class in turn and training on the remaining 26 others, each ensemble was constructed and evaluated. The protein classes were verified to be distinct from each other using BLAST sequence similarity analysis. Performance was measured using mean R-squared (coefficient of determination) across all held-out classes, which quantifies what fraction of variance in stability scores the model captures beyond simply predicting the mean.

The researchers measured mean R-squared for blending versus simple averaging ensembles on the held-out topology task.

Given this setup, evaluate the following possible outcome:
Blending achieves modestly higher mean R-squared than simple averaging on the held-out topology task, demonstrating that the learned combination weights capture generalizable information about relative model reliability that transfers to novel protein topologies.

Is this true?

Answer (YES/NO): NO